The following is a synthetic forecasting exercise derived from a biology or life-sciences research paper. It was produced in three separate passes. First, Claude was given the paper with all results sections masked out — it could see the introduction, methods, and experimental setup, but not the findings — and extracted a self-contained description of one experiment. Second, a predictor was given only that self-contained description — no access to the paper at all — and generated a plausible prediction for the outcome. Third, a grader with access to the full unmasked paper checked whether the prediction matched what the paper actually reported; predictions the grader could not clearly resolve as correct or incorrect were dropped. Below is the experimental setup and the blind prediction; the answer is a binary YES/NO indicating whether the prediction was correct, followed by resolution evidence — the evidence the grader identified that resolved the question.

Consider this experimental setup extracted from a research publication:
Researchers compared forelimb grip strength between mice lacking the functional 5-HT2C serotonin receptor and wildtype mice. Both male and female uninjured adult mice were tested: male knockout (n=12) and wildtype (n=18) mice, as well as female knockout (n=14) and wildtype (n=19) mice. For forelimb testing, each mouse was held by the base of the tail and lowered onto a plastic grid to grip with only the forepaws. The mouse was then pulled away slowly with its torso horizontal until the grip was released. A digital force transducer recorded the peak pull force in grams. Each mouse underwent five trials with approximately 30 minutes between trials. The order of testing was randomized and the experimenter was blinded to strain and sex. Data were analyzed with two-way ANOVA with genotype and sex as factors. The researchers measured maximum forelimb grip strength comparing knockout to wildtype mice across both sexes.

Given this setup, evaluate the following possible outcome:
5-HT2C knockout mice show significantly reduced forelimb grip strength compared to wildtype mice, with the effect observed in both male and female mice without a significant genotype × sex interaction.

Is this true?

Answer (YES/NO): NO